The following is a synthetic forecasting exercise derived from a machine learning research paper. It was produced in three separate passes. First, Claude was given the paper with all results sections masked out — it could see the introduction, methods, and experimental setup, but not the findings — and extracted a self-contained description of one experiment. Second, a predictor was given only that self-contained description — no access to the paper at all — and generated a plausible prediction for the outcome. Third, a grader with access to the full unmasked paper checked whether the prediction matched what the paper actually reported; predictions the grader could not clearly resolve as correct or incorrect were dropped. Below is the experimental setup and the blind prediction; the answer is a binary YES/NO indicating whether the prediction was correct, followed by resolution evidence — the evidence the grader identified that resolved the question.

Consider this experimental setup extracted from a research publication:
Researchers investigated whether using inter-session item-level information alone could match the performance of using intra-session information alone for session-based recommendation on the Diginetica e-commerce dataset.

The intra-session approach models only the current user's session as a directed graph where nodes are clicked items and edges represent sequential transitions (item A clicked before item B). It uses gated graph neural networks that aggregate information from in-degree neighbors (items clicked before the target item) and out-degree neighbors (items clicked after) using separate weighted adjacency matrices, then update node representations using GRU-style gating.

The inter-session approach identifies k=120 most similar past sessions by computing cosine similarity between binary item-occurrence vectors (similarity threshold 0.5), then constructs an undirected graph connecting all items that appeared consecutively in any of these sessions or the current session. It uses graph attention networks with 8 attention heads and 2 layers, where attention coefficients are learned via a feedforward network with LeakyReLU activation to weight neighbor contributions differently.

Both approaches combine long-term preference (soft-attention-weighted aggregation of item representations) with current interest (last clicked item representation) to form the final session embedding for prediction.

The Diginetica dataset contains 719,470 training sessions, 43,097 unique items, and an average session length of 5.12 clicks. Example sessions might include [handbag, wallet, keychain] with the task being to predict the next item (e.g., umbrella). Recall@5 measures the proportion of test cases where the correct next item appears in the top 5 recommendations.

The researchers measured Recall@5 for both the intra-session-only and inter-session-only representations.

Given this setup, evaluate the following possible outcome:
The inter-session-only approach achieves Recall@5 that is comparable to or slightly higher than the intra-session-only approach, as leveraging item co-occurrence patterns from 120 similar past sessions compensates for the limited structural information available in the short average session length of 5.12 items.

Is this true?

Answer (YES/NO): NO